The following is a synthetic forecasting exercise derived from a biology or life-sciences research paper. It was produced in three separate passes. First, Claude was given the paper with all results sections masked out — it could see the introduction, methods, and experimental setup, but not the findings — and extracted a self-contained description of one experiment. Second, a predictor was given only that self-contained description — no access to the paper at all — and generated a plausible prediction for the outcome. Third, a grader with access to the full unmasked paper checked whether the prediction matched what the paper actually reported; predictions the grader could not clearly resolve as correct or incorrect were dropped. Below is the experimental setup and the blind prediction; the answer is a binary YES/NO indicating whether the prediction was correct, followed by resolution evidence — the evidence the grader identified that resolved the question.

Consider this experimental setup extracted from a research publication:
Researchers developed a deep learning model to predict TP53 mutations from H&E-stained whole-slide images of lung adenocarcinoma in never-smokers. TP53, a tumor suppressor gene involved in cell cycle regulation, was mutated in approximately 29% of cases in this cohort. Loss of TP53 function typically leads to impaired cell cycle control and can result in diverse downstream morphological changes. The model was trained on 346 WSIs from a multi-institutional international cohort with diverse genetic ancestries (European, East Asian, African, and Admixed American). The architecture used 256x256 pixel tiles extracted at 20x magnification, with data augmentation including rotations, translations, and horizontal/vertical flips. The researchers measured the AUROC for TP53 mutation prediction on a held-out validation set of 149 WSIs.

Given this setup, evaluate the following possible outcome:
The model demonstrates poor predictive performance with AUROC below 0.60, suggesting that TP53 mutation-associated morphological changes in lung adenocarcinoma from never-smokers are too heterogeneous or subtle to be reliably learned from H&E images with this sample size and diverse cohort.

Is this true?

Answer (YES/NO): NO